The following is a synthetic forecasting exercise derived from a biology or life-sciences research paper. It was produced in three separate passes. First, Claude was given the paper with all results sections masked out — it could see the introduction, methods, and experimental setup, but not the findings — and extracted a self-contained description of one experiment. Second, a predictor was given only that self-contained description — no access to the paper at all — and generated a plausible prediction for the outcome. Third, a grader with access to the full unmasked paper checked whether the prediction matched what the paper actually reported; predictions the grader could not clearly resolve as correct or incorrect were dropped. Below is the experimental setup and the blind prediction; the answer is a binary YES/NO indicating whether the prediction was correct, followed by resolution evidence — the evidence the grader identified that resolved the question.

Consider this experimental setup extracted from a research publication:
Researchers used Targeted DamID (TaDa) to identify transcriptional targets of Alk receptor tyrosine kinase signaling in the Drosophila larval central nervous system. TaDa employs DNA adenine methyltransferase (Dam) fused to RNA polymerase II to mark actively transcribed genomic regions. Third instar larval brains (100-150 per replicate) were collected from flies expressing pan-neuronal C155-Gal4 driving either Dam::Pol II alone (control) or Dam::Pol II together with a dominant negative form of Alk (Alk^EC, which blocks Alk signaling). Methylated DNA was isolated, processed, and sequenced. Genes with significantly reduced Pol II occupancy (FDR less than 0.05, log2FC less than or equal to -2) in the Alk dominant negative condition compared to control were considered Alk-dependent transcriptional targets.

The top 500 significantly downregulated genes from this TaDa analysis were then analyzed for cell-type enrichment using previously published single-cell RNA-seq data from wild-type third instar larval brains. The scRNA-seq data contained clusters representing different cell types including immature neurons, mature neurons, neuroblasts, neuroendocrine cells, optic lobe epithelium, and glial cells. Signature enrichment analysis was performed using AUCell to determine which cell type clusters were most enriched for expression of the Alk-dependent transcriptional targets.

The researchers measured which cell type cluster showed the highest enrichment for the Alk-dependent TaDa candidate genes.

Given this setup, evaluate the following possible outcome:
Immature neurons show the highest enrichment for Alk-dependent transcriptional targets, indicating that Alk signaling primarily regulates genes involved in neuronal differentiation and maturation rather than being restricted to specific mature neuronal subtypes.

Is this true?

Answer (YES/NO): NO